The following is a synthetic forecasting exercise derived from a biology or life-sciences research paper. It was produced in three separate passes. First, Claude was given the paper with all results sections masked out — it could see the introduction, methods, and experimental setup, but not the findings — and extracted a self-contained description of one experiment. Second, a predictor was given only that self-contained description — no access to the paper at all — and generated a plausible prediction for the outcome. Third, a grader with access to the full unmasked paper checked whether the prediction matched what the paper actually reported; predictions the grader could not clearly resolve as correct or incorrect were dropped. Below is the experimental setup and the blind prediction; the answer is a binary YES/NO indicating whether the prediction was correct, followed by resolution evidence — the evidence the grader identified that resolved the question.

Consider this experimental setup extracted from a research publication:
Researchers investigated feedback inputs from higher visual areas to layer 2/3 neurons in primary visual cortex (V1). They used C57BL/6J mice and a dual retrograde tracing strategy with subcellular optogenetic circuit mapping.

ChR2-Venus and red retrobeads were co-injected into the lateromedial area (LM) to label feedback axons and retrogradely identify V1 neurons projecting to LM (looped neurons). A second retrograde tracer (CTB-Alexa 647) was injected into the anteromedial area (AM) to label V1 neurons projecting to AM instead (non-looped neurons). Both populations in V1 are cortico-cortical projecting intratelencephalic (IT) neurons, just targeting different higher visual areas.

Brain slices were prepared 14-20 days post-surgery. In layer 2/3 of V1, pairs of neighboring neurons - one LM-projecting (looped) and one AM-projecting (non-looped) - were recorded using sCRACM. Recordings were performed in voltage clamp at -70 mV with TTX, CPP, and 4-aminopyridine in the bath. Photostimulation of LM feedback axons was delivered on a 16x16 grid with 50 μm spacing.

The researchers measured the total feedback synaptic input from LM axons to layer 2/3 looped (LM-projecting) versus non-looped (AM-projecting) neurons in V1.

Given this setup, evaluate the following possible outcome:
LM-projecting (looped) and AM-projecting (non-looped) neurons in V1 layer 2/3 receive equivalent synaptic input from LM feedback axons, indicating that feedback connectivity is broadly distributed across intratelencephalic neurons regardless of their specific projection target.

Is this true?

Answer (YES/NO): YES